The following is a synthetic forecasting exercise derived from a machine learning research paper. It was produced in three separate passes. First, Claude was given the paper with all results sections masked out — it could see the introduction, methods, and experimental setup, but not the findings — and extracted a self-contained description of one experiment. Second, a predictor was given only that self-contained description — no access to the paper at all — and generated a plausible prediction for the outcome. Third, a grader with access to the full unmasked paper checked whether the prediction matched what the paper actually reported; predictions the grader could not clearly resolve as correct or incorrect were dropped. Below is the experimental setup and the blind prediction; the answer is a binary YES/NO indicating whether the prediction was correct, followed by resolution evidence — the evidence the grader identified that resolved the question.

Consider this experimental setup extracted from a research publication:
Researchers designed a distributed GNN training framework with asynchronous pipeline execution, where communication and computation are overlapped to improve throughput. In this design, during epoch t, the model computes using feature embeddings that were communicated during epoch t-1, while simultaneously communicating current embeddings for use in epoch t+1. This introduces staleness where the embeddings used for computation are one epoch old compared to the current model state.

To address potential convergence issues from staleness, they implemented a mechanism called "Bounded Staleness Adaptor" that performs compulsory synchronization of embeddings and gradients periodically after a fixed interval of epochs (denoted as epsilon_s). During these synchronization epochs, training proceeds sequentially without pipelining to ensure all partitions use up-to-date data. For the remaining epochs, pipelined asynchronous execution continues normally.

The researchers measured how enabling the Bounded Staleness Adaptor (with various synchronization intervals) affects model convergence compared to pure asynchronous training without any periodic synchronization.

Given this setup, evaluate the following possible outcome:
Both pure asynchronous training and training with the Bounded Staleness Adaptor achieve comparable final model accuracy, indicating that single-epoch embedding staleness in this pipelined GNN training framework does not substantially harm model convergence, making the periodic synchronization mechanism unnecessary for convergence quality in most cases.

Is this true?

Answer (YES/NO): NO